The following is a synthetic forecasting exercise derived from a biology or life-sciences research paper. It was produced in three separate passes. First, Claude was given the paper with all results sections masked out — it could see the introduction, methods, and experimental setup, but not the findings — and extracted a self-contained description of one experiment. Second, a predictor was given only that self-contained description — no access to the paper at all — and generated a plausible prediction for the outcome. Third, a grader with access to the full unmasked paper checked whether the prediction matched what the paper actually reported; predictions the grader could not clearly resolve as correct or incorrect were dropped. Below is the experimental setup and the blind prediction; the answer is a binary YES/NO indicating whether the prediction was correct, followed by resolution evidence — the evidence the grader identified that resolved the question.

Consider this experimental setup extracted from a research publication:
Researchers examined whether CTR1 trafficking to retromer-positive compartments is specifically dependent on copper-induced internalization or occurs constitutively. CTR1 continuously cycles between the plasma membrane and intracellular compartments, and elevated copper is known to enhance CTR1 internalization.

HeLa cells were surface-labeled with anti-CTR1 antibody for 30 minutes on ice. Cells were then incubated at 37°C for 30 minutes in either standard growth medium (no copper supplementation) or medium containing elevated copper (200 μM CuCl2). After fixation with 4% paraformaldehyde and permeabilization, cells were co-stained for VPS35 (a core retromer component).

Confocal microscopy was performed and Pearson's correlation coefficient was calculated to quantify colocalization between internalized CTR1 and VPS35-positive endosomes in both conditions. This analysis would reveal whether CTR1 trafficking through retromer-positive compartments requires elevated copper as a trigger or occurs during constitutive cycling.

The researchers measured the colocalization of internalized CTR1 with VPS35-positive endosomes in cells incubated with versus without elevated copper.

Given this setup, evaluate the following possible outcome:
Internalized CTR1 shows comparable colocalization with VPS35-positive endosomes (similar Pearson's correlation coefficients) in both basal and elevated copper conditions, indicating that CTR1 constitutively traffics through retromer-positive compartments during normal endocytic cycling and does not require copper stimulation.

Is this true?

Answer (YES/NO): NO